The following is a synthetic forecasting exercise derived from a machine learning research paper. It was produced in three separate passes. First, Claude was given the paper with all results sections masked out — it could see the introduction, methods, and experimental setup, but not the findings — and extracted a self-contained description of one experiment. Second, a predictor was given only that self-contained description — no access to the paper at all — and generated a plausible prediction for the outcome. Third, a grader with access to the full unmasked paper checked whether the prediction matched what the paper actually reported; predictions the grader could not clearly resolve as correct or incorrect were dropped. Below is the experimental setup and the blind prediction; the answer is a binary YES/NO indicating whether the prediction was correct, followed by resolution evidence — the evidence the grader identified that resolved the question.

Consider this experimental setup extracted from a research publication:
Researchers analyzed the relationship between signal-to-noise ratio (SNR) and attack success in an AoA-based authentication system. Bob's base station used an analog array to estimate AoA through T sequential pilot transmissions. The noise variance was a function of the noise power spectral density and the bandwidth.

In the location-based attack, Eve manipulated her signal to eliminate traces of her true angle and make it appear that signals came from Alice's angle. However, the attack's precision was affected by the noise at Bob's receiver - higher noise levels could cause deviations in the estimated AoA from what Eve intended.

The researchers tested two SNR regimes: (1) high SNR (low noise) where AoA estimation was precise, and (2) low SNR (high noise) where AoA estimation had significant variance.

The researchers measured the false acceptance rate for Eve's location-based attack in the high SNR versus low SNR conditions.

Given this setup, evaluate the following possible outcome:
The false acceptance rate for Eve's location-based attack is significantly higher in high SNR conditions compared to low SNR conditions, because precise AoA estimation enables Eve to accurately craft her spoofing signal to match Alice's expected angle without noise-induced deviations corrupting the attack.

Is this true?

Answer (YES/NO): YES